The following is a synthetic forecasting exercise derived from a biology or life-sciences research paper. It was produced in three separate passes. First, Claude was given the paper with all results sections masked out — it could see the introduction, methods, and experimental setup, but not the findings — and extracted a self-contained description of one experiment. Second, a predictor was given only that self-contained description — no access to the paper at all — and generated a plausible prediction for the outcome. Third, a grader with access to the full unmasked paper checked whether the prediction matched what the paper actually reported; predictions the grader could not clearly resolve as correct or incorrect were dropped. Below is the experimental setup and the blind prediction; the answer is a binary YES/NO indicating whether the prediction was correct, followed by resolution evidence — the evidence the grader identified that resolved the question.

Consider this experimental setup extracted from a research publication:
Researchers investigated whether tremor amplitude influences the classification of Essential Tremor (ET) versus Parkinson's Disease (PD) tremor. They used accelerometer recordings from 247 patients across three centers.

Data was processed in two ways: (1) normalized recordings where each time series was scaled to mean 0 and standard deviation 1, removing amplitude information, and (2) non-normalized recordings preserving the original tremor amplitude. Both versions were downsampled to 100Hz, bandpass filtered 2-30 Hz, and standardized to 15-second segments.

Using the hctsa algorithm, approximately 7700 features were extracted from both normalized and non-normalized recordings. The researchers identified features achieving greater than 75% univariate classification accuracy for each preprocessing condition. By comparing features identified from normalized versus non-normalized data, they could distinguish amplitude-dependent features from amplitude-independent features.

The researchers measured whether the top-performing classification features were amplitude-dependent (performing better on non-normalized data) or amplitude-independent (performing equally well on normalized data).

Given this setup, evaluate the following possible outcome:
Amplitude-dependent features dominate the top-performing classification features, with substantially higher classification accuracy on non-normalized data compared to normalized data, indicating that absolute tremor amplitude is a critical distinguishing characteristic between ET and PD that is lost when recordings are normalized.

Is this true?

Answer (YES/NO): NO